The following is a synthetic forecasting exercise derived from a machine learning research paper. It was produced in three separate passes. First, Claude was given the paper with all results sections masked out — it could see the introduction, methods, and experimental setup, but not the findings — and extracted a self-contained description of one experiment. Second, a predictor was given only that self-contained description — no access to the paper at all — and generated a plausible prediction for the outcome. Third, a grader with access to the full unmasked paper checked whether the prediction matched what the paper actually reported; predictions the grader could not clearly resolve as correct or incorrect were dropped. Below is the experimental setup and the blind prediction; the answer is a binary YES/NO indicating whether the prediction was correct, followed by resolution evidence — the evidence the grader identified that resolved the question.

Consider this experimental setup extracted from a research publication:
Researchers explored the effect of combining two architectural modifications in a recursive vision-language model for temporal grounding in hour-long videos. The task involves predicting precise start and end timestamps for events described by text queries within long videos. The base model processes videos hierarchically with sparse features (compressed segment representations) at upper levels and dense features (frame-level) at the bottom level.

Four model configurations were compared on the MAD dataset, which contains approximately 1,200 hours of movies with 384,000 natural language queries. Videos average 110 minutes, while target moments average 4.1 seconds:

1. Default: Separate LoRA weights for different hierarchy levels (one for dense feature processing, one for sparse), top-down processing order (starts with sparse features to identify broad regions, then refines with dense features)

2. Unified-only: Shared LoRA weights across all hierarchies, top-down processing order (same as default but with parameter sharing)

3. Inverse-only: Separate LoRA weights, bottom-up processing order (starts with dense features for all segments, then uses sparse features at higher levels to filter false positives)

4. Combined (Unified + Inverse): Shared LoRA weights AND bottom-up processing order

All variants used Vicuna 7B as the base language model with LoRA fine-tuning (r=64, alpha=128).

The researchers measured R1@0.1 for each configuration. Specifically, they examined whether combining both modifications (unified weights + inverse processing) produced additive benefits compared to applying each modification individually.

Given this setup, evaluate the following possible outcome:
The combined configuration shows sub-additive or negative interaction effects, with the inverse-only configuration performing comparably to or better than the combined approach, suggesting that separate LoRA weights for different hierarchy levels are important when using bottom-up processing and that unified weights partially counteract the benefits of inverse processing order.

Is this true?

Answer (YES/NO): YES